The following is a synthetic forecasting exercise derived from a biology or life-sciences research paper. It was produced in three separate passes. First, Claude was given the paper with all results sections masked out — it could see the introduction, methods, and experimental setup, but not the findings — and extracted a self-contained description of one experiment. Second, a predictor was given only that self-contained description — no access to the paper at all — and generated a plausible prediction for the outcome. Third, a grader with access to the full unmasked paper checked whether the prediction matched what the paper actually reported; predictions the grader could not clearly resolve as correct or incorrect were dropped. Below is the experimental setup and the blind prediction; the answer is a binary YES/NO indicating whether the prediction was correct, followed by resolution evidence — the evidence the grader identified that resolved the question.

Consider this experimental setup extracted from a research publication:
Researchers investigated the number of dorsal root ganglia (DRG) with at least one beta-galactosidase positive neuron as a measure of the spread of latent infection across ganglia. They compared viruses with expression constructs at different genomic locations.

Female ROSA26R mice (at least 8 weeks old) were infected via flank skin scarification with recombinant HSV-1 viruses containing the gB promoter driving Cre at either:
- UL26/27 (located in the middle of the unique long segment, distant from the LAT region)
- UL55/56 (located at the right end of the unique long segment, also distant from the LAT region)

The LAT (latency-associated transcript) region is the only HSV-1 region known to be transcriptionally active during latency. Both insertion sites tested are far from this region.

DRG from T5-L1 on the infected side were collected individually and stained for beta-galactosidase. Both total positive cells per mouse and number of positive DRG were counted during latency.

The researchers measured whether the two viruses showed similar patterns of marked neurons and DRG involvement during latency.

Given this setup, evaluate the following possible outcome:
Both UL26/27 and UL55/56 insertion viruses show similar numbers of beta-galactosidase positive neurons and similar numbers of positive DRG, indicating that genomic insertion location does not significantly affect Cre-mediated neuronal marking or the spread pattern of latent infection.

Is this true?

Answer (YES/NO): NO